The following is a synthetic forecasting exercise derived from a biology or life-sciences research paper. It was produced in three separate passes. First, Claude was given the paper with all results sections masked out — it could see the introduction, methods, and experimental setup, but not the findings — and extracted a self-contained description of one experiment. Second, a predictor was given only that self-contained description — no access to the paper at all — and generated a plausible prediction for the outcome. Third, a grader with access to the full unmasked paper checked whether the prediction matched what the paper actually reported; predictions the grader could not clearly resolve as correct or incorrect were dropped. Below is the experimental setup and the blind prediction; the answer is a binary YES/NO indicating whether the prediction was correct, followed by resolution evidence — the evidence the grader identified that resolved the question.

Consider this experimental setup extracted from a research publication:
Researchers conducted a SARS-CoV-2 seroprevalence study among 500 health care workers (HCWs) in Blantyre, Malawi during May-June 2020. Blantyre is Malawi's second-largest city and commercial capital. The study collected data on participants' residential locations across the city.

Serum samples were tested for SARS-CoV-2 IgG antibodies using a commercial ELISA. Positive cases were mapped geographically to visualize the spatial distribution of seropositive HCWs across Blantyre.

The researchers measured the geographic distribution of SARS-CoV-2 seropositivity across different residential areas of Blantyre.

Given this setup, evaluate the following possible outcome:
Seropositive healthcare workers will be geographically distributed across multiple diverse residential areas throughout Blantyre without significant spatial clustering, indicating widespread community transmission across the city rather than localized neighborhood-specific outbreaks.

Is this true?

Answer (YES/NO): YES